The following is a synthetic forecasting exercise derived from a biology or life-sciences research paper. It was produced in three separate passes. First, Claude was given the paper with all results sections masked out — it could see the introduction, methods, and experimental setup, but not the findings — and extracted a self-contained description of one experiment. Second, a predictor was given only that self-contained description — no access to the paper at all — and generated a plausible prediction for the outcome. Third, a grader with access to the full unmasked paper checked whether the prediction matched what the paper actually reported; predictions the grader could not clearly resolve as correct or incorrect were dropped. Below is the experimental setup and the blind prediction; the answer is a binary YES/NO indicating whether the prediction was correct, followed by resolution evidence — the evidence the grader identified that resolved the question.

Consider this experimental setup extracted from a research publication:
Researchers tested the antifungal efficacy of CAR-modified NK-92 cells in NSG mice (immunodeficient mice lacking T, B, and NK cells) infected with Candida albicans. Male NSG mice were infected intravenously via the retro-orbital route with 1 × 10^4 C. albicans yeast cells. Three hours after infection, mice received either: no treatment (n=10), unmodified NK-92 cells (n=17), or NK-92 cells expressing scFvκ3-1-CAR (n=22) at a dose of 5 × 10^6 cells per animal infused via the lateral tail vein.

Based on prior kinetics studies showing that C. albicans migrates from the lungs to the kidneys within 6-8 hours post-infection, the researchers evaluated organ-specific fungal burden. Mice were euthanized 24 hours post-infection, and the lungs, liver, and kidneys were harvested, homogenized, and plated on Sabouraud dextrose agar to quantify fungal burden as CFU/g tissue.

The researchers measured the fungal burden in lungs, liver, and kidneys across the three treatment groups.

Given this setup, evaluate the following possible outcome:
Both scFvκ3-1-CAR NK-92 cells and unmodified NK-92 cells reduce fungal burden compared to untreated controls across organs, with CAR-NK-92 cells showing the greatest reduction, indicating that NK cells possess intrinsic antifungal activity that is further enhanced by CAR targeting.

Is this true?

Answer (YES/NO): NO